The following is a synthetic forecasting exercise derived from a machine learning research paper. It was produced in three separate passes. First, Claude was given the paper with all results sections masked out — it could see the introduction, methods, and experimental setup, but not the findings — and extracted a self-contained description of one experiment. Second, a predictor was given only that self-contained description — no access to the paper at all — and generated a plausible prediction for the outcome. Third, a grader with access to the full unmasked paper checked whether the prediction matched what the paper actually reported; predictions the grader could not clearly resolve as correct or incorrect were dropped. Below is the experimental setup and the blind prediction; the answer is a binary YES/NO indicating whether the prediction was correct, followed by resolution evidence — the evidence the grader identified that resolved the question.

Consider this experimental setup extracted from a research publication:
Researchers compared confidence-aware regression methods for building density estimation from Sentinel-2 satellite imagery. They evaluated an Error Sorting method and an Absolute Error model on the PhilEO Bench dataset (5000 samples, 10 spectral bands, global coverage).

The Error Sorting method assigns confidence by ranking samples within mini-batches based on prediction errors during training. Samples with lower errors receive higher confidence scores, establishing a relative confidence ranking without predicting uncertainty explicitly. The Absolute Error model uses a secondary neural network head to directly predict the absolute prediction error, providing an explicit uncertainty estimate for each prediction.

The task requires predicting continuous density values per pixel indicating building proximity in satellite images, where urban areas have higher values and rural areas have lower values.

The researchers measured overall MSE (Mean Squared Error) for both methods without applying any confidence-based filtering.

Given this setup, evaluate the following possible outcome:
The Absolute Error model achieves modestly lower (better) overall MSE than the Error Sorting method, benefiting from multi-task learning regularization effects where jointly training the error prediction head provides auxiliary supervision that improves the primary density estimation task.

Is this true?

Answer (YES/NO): YES